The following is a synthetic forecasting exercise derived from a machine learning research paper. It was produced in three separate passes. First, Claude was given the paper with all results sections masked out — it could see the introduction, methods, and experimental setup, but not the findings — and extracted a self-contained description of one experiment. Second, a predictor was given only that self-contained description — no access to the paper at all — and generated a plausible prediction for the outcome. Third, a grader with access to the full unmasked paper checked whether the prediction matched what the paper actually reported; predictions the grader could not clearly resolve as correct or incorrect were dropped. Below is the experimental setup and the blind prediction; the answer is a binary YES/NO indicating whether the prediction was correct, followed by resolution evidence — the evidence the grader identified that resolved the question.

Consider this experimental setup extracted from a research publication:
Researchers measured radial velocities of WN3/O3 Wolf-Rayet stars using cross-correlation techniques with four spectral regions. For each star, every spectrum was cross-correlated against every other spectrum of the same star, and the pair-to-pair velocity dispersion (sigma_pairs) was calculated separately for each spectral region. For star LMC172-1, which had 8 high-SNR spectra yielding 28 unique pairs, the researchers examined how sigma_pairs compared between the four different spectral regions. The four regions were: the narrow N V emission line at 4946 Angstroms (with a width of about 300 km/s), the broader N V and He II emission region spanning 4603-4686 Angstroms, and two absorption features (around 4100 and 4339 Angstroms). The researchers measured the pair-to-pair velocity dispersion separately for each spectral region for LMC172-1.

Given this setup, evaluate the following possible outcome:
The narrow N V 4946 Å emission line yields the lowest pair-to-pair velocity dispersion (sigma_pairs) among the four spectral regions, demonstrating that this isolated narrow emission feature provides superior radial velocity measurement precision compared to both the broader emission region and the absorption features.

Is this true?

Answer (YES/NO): YES